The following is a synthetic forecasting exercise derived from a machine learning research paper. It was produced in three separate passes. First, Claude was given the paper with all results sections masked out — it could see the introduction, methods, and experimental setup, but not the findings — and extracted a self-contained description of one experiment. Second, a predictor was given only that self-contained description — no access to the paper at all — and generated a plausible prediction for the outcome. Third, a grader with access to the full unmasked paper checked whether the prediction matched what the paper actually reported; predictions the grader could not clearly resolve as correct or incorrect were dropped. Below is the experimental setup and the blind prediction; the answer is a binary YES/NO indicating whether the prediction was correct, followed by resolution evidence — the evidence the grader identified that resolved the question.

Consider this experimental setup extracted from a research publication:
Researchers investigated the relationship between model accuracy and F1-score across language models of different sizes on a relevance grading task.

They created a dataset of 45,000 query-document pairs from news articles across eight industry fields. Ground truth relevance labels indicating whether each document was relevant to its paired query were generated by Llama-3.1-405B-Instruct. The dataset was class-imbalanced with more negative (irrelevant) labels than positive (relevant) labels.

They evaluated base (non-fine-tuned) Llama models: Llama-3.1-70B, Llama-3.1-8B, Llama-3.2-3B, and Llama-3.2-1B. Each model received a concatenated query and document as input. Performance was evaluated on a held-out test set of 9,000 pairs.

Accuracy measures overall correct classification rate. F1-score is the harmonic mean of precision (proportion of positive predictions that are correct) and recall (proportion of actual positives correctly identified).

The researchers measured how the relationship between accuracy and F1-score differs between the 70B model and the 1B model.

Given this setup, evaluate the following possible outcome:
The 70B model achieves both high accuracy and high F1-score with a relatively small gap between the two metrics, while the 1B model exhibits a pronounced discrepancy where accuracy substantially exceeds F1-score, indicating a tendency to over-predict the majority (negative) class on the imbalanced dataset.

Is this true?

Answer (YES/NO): NO